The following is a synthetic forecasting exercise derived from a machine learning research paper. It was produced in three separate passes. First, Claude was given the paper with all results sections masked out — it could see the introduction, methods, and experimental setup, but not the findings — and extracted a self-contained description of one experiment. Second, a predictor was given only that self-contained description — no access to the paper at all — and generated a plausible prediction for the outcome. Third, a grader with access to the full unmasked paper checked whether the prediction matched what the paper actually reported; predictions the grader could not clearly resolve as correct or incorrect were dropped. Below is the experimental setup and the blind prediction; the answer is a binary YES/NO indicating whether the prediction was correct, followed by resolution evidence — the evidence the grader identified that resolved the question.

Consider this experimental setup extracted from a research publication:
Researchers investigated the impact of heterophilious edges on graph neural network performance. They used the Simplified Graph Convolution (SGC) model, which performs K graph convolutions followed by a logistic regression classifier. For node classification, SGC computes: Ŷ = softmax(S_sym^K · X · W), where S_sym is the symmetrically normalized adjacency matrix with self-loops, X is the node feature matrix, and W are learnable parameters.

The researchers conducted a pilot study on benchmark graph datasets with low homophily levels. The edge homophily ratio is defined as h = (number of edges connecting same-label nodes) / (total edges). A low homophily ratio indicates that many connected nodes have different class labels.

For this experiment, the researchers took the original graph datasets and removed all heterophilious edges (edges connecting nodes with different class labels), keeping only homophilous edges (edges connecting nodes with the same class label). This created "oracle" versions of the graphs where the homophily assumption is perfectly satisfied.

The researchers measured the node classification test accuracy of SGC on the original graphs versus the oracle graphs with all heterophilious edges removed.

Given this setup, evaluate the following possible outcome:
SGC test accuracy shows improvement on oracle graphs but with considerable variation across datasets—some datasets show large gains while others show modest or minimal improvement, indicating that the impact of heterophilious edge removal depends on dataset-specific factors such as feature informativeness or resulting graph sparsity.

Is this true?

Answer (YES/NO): NO